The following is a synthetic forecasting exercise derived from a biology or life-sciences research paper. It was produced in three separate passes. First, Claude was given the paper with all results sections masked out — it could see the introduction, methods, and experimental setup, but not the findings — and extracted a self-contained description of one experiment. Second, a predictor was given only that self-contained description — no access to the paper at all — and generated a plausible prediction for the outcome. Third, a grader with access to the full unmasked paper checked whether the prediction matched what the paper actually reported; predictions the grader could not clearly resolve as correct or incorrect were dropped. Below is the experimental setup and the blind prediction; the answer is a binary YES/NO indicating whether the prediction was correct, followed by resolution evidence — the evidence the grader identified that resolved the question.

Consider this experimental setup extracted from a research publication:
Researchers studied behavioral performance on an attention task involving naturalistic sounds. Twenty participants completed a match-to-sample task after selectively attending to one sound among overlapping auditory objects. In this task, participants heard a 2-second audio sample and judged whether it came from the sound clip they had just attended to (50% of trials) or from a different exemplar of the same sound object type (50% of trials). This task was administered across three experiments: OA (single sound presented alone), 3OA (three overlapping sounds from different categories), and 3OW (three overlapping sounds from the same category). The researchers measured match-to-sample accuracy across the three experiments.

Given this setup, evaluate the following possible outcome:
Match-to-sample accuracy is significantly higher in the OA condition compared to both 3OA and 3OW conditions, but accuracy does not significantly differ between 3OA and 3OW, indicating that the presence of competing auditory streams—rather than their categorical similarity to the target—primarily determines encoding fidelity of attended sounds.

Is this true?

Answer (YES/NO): NO